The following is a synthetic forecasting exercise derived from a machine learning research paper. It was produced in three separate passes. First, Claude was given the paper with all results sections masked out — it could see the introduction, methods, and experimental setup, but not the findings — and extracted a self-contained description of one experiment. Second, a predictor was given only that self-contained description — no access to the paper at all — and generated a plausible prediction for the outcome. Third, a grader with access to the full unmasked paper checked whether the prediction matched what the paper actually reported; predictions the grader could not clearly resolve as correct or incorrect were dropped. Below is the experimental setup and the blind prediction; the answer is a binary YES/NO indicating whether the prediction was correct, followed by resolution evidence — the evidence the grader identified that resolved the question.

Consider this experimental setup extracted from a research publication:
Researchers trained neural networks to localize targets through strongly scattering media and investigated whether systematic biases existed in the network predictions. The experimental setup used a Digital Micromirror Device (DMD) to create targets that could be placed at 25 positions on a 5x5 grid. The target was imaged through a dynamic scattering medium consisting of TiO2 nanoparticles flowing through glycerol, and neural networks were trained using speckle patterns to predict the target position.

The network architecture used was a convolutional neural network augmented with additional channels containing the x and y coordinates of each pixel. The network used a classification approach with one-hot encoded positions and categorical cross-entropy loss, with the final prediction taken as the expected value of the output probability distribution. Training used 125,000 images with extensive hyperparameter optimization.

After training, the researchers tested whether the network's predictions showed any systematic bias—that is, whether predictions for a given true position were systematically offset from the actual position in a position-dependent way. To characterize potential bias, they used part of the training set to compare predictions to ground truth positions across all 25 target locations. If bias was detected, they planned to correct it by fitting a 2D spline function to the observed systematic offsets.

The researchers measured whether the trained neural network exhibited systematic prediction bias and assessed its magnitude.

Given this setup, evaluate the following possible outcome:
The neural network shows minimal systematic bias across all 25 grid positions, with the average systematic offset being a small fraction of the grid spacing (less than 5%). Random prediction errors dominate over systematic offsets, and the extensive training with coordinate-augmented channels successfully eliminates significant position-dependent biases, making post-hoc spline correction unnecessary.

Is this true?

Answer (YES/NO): NO